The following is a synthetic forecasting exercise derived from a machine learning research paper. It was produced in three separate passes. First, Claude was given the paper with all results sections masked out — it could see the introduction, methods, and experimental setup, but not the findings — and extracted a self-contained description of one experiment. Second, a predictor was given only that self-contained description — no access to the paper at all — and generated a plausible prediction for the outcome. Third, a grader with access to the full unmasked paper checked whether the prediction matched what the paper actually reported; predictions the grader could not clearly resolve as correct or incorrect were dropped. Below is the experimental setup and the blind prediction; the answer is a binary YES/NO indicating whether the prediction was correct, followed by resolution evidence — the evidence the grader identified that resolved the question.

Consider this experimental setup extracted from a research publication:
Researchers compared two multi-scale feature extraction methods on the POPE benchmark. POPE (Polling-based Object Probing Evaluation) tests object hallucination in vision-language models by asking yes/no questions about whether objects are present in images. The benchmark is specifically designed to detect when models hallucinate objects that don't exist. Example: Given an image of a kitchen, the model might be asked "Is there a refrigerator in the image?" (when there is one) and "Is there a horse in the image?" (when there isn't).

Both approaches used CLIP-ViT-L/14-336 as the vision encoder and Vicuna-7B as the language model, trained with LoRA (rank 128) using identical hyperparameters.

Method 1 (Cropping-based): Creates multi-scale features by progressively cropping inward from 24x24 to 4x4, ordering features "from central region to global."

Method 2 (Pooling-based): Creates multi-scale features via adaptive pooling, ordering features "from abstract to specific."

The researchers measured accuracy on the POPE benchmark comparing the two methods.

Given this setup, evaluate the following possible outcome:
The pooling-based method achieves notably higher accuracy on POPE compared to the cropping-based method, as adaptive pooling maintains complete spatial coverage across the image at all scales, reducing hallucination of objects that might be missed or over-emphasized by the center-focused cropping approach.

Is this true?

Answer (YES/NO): NO